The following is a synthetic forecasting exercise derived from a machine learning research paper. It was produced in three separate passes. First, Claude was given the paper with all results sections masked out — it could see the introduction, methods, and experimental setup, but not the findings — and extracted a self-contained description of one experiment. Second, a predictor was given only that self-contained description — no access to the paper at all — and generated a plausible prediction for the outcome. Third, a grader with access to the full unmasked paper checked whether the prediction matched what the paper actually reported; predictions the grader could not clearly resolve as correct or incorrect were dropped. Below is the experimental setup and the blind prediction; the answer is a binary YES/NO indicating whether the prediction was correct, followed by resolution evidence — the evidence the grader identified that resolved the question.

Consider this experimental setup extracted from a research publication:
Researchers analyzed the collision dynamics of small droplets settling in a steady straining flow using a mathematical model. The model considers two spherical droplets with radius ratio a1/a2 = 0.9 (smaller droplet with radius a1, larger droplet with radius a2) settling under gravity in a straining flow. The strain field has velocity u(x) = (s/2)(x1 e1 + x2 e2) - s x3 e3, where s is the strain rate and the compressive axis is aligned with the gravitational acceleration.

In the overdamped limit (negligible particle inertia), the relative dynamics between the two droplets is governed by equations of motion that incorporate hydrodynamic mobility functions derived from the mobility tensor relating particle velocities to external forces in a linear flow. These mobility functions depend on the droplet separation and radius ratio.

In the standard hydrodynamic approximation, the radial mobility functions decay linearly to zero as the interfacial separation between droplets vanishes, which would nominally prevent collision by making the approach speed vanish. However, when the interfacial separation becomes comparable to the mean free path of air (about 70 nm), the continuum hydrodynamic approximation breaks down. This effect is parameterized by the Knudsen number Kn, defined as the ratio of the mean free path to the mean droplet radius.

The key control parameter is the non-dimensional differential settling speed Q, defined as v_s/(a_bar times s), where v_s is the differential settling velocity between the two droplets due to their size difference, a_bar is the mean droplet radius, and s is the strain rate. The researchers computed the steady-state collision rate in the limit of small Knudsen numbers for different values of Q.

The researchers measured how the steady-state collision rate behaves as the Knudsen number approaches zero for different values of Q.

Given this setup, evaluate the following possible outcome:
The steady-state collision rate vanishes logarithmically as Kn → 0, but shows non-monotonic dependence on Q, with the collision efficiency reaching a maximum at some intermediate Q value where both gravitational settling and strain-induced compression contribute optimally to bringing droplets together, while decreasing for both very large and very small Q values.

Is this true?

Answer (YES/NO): NO